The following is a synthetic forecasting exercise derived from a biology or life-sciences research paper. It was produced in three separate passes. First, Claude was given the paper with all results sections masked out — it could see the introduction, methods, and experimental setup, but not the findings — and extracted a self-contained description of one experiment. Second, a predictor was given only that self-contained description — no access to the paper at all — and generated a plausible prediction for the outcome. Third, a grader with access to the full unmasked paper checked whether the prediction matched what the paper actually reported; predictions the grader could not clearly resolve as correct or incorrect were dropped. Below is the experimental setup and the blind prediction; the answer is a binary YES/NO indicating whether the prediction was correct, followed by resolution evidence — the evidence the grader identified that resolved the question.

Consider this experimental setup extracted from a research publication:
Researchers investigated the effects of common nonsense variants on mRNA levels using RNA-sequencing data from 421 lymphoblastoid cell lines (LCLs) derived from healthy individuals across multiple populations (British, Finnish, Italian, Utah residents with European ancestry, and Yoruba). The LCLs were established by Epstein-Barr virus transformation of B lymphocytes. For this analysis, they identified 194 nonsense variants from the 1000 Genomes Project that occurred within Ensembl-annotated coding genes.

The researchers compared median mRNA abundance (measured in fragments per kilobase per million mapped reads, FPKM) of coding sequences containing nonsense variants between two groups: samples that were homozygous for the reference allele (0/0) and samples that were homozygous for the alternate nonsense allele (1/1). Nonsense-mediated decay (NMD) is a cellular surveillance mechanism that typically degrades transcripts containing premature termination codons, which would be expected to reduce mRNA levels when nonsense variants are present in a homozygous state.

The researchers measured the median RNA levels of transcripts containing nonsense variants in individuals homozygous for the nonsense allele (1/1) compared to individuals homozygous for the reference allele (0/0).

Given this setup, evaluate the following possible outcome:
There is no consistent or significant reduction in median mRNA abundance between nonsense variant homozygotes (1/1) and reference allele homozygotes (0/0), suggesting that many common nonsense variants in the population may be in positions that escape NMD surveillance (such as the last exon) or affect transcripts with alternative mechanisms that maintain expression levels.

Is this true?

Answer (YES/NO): YES